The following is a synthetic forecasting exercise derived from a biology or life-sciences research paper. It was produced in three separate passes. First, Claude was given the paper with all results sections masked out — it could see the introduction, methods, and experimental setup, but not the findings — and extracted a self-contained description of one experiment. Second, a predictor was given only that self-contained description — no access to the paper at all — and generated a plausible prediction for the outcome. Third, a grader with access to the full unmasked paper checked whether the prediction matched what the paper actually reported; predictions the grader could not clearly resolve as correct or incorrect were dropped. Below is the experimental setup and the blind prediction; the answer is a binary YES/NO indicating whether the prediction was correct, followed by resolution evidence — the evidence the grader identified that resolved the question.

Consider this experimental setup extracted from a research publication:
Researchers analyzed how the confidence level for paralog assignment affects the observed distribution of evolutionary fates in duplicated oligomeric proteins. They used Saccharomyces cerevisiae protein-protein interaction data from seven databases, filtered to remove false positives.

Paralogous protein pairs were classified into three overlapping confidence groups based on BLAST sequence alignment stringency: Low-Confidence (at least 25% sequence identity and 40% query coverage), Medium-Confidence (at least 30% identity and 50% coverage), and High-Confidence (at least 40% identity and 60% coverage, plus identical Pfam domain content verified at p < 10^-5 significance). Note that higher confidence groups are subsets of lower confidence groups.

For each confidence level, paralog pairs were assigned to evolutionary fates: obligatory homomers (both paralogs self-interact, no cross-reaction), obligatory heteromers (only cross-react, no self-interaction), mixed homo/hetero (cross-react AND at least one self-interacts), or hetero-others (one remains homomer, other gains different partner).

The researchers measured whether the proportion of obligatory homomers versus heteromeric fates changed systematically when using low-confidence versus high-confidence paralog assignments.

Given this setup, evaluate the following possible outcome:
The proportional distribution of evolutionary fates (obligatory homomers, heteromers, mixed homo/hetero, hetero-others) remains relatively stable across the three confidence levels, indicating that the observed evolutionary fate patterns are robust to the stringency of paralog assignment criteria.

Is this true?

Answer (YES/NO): YES